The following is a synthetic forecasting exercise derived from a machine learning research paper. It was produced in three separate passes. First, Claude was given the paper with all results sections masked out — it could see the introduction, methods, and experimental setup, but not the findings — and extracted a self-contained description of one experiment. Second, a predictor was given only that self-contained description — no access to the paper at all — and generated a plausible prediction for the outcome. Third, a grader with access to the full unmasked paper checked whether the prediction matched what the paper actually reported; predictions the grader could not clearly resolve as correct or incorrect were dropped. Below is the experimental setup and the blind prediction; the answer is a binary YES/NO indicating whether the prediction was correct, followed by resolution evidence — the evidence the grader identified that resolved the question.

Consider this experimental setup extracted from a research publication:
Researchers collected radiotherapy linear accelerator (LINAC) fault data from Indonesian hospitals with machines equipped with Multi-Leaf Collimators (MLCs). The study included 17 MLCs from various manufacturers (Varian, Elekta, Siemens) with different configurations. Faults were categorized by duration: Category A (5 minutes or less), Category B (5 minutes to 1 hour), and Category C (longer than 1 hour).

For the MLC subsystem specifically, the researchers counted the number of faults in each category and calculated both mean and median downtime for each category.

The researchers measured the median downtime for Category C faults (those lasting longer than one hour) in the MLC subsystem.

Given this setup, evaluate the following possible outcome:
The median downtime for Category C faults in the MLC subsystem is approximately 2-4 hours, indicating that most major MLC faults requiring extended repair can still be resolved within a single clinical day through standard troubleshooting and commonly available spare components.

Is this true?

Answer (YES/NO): YES